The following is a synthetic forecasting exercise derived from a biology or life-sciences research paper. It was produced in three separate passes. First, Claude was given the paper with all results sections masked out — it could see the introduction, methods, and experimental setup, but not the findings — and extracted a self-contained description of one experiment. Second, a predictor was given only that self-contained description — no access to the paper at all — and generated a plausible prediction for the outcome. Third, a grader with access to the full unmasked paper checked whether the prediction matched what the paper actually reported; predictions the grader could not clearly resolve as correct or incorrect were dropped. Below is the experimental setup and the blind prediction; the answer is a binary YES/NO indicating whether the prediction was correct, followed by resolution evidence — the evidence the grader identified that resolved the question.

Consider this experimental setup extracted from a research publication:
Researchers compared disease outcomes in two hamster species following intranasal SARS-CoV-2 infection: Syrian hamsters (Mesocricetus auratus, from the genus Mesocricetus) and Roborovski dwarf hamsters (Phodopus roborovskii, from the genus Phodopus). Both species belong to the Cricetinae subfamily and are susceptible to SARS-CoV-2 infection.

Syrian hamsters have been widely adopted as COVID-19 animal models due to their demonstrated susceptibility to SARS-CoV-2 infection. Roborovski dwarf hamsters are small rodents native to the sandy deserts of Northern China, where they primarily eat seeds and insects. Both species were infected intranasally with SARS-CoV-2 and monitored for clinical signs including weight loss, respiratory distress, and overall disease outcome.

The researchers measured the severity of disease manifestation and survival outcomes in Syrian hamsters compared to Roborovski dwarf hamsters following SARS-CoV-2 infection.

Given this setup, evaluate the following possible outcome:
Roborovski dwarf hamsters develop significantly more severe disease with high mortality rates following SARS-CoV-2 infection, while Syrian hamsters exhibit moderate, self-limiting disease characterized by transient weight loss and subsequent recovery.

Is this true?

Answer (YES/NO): YES